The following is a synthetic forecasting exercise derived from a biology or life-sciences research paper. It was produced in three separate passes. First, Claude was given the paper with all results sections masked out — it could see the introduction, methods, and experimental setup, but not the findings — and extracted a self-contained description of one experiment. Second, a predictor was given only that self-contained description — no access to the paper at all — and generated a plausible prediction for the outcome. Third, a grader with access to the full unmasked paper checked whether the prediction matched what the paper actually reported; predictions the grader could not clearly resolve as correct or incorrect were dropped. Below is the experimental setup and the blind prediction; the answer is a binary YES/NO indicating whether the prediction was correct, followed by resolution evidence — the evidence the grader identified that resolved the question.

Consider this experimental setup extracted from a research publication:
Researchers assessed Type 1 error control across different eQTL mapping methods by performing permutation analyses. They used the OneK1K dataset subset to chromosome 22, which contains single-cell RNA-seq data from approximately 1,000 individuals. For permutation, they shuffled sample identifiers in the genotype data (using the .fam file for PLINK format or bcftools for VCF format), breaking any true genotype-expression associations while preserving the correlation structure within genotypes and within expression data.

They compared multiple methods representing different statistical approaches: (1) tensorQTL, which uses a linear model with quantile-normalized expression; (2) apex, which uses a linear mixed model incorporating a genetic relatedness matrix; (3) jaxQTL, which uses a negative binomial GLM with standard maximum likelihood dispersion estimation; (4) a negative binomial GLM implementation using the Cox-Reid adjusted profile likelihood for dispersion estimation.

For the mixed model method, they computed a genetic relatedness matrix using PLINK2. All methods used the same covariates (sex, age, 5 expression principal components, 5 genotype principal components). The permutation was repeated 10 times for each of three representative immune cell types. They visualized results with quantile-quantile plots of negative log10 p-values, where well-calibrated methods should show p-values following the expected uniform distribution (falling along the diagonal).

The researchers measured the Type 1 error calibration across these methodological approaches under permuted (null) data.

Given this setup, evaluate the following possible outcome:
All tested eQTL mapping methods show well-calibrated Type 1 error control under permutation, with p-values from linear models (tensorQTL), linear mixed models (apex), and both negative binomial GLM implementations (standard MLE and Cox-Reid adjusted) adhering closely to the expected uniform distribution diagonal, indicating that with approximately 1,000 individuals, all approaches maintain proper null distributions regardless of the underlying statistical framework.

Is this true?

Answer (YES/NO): NO